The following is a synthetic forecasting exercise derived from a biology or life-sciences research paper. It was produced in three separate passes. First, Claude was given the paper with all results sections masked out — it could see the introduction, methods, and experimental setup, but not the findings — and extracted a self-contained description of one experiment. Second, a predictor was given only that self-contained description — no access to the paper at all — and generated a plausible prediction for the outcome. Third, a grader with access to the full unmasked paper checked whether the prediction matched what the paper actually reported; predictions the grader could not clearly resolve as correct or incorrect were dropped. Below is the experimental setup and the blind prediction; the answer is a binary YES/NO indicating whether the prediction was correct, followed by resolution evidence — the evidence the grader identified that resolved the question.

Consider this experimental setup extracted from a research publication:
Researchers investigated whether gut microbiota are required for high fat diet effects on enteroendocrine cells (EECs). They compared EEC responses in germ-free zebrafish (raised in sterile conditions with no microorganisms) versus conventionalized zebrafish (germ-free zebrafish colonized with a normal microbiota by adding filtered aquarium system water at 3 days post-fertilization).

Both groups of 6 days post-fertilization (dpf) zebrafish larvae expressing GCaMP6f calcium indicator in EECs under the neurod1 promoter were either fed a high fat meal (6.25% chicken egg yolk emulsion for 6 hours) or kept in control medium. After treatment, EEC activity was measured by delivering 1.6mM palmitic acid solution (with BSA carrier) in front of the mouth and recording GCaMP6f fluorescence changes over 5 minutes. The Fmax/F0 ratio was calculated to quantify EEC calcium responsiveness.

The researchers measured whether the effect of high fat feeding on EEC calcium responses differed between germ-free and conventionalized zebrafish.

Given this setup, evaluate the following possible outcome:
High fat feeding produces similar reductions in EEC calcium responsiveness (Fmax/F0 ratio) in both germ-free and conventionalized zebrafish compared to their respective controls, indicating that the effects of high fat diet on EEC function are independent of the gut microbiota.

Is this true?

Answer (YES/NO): NO